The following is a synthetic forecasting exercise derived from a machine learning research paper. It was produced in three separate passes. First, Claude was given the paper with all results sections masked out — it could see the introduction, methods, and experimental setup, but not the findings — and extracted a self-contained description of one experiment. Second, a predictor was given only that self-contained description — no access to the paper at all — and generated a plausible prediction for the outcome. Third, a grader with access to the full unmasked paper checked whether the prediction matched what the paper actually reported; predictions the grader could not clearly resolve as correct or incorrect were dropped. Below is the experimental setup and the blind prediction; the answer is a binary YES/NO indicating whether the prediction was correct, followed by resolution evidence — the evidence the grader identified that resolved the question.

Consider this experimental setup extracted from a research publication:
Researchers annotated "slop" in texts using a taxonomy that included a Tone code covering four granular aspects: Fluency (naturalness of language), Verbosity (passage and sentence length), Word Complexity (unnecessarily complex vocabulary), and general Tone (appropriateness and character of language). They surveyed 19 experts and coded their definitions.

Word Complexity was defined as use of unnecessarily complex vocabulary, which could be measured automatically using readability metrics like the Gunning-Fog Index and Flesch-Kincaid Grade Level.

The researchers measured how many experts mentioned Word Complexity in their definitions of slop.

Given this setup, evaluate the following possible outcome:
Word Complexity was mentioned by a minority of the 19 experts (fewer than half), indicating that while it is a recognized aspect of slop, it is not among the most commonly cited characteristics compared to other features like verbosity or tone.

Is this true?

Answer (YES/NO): YES